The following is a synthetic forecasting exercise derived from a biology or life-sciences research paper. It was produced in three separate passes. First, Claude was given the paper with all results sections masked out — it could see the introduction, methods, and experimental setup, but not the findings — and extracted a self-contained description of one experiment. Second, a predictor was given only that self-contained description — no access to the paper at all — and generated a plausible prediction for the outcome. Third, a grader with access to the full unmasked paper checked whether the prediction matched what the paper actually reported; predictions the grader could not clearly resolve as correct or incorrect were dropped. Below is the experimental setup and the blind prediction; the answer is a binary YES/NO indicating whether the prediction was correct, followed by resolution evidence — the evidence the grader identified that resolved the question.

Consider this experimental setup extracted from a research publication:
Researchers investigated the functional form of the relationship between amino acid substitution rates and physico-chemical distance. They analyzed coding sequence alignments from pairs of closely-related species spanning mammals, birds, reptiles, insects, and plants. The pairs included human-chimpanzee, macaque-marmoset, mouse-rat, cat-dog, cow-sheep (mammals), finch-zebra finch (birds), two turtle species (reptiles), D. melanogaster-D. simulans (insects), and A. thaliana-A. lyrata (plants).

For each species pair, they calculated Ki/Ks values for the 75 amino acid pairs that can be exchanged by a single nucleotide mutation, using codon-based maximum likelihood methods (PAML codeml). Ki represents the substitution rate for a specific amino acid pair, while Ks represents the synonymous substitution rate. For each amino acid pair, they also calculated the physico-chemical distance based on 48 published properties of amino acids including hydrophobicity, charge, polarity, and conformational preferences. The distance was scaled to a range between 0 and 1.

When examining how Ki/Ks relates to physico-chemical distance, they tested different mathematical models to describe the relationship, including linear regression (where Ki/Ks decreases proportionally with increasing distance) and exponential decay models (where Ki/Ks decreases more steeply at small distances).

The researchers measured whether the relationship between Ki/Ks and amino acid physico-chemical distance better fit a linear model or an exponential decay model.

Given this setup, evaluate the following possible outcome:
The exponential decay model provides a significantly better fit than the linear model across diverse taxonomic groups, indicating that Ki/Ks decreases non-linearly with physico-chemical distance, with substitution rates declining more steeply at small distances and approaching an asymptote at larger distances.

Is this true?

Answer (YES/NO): NO